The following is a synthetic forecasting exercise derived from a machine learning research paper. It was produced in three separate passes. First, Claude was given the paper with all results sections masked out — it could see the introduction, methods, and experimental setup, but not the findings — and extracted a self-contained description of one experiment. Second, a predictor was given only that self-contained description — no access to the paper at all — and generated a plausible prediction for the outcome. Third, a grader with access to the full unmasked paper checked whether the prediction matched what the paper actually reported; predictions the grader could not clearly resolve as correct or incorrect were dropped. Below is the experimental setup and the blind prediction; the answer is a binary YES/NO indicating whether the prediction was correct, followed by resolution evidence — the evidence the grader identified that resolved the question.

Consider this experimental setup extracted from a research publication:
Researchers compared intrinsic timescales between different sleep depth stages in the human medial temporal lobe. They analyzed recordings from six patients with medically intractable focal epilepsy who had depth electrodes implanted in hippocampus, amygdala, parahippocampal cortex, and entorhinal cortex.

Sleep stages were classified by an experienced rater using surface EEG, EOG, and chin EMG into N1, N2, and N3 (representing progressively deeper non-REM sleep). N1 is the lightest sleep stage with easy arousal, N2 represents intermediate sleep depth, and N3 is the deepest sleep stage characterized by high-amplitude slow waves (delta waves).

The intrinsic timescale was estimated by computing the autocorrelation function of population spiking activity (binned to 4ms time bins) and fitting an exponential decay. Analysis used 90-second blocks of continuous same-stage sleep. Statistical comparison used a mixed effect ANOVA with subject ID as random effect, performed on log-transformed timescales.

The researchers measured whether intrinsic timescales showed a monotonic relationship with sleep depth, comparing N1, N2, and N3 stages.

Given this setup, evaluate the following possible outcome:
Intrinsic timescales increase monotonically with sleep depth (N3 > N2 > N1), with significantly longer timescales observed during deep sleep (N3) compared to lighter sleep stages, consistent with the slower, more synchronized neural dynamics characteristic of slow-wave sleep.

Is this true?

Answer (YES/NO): NO